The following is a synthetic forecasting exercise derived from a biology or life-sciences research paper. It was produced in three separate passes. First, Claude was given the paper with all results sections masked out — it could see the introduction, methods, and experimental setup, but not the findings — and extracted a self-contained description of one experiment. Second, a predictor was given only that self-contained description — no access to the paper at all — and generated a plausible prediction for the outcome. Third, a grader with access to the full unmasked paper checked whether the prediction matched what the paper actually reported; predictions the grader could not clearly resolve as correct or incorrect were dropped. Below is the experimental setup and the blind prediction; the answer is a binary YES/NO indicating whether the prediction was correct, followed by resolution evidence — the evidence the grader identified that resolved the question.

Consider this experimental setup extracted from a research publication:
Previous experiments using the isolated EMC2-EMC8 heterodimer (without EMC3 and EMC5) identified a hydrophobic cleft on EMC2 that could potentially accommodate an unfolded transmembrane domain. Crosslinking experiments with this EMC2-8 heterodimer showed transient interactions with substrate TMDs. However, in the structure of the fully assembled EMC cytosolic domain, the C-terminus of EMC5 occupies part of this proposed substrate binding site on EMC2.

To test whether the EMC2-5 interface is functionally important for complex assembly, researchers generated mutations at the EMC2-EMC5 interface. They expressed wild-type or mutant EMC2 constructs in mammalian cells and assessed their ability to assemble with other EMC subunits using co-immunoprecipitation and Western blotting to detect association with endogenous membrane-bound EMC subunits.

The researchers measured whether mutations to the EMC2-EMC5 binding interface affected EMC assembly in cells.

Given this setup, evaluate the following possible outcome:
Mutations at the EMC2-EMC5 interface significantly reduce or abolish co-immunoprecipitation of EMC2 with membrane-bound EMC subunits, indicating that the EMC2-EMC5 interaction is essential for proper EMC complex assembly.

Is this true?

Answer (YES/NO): YES